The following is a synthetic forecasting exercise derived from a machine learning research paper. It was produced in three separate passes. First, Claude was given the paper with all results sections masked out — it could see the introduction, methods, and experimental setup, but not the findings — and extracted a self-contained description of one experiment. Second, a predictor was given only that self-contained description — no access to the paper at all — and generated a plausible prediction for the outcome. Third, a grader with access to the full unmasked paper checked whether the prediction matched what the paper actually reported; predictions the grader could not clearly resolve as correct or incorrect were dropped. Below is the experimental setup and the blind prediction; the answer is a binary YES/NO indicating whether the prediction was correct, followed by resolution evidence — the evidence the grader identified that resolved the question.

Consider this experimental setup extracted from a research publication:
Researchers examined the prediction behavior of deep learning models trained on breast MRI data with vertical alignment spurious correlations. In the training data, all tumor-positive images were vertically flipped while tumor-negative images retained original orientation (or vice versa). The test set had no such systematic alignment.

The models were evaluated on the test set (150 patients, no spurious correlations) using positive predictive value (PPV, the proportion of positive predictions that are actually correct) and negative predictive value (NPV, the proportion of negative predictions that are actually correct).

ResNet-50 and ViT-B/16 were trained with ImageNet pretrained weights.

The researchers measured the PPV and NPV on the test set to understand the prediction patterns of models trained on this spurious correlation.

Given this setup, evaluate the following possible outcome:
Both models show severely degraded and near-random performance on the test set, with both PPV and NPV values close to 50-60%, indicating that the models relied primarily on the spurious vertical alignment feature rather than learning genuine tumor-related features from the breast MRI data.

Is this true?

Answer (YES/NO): NO